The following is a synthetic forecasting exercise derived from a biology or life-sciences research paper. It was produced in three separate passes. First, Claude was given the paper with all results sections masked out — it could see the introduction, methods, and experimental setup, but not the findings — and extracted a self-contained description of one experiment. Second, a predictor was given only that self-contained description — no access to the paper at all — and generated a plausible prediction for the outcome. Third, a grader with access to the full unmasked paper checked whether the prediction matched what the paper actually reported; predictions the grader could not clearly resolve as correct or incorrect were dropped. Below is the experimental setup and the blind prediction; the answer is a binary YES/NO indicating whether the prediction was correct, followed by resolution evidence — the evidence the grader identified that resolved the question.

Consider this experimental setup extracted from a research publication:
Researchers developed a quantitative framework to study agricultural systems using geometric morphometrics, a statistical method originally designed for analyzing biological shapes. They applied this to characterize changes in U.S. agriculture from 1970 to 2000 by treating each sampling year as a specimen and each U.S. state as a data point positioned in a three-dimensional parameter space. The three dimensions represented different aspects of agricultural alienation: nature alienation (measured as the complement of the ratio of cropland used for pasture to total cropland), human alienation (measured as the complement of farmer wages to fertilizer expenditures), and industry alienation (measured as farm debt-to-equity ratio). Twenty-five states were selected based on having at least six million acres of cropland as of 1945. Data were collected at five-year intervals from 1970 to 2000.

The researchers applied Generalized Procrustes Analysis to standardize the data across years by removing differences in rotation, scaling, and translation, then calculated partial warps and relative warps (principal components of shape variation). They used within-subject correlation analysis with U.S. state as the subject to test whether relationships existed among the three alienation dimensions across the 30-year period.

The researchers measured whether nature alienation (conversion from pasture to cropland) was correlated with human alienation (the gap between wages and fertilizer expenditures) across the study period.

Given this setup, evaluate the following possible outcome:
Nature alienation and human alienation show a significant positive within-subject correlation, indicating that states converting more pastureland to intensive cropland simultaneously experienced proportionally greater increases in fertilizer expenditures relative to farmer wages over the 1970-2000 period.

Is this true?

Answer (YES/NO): NO